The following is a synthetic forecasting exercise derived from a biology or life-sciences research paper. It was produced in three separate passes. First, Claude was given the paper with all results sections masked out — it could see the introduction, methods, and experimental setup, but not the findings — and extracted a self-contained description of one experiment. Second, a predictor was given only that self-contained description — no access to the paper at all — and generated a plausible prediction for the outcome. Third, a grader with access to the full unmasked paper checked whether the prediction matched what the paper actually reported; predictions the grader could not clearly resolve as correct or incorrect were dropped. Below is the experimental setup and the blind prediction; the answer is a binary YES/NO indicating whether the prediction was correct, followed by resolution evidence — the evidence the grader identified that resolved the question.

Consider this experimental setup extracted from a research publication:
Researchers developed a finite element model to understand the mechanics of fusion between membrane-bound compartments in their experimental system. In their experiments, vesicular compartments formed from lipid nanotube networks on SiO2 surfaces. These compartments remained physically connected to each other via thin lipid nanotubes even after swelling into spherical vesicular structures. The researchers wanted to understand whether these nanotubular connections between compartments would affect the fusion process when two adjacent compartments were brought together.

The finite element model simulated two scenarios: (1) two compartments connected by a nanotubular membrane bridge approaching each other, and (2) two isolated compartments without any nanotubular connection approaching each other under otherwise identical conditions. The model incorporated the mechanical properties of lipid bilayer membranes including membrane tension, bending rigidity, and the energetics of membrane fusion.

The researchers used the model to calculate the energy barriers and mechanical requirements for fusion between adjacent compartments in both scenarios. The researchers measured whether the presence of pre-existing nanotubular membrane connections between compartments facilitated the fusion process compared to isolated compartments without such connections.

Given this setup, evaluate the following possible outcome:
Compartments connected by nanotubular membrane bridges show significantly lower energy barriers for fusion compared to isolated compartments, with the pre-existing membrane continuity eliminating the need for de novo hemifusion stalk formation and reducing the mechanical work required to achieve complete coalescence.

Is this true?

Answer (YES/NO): YES